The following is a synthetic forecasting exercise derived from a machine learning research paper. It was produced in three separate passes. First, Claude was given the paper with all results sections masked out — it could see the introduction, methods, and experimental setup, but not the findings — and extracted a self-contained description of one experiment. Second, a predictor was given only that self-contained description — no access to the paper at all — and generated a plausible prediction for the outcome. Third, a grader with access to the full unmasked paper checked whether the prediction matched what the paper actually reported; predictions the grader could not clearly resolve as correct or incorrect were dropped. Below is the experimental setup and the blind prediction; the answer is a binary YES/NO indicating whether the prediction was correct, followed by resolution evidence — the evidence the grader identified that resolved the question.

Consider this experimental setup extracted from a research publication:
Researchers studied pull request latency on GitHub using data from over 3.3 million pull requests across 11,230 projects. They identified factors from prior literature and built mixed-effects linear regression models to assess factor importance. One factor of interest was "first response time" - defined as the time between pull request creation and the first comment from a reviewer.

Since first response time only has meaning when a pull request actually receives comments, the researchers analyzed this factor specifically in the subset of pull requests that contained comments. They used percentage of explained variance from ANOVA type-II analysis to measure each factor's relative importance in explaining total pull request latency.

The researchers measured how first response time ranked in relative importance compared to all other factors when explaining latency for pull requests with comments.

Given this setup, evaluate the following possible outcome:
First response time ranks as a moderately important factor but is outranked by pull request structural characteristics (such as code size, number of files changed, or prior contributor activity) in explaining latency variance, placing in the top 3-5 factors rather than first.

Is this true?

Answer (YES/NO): NO